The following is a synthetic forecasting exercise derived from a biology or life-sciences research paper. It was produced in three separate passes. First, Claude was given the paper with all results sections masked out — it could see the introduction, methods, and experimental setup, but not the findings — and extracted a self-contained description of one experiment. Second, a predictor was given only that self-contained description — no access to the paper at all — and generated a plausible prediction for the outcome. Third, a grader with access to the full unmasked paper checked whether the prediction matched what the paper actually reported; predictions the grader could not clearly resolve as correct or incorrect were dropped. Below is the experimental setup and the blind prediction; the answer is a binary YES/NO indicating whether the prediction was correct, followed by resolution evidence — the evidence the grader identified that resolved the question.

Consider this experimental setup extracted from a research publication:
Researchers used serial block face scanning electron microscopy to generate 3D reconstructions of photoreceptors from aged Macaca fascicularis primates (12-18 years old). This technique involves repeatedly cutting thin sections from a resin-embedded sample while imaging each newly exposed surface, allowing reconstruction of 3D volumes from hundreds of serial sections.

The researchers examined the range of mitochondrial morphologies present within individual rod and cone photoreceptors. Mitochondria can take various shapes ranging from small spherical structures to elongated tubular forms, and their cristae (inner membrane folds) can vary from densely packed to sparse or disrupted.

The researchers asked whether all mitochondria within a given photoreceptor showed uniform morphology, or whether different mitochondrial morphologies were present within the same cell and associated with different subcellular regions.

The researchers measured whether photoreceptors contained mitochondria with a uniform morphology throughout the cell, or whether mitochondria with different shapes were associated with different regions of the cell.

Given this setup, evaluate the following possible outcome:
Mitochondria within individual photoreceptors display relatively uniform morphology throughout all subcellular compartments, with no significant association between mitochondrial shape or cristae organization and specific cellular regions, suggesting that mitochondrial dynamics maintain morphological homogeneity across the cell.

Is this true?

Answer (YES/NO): NO